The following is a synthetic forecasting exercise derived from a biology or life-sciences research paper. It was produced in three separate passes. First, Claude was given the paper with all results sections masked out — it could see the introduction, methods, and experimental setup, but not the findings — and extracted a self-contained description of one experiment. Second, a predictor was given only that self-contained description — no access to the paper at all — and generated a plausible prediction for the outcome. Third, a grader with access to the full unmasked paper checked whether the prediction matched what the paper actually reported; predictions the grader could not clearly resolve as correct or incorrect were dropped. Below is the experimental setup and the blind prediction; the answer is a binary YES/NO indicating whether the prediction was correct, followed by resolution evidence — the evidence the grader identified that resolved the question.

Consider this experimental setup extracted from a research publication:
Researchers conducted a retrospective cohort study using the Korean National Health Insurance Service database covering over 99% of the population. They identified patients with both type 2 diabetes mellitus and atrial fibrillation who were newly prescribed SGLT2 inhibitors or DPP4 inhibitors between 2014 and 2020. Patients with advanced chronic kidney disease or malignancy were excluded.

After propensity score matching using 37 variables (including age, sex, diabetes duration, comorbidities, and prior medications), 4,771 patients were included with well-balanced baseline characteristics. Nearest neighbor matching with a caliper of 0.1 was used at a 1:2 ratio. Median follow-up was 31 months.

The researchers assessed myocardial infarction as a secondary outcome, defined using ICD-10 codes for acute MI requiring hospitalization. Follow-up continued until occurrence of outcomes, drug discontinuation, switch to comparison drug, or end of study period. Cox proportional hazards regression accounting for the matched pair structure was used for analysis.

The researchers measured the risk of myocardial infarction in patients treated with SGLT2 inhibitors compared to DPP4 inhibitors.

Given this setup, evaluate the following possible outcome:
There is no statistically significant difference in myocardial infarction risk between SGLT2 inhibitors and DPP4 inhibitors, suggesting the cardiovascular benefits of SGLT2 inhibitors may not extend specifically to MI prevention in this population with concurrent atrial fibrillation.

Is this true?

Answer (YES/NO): YES